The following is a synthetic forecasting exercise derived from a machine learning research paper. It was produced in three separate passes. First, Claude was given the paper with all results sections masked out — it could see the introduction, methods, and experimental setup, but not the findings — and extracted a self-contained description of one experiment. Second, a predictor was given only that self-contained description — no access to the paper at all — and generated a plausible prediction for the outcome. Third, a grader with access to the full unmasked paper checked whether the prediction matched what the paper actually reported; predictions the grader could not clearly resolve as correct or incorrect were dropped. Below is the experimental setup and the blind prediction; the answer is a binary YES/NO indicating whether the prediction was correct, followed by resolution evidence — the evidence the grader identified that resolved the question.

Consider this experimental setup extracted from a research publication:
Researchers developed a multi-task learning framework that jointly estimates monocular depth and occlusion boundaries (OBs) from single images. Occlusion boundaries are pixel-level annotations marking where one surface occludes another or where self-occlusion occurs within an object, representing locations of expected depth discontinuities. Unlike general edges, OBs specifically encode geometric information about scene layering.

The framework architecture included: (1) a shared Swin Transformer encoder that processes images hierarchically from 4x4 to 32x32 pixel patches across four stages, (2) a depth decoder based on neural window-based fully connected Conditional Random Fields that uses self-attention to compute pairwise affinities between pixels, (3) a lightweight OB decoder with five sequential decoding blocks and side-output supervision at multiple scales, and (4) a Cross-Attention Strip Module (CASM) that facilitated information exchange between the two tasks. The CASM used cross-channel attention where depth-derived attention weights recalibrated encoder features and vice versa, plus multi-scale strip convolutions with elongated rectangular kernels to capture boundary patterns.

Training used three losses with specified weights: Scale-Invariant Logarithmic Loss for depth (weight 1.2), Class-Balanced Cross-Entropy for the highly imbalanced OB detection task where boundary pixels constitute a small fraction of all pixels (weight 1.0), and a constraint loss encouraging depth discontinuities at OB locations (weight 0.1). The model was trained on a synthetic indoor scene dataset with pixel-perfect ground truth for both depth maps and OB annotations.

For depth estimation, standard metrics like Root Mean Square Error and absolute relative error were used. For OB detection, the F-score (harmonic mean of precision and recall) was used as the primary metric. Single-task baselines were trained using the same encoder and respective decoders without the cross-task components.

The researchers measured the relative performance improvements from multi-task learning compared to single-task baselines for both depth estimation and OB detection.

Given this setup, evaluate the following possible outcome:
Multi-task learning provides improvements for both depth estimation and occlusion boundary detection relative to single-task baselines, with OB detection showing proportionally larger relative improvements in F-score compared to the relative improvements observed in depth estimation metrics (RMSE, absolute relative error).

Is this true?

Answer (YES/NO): NO